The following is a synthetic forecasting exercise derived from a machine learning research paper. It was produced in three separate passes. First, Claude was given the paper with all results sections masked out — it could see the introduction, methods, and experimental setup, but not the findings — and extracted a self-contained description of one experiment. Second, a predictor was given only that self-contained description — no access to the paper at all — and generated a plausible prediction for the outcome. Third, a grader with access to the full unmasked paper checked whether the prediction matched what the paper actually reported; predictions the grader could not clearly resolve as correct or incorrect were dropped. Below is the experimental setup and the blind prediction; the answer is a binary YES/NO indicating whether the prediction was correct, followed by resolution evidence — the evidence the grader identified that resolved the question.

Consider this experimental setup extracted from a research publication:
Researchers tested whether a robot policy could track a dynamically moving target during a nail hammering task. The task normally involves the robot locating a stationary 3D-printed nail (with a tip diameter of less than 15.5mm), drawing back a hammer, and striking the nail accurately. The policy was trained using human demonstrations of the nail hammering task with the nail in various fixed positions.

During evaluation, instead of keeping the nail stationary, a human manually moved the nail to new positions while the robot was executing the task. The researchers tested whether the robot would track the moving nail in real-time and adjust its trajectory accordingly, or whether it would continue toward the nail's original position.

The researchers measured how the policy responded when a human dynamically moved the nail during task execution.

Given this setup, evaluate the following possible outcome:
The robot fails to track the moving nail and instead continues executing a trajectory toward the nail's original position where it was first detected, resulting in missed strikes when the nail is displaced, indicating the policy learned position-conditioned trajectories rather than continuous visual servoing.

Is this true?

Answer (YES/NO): NO